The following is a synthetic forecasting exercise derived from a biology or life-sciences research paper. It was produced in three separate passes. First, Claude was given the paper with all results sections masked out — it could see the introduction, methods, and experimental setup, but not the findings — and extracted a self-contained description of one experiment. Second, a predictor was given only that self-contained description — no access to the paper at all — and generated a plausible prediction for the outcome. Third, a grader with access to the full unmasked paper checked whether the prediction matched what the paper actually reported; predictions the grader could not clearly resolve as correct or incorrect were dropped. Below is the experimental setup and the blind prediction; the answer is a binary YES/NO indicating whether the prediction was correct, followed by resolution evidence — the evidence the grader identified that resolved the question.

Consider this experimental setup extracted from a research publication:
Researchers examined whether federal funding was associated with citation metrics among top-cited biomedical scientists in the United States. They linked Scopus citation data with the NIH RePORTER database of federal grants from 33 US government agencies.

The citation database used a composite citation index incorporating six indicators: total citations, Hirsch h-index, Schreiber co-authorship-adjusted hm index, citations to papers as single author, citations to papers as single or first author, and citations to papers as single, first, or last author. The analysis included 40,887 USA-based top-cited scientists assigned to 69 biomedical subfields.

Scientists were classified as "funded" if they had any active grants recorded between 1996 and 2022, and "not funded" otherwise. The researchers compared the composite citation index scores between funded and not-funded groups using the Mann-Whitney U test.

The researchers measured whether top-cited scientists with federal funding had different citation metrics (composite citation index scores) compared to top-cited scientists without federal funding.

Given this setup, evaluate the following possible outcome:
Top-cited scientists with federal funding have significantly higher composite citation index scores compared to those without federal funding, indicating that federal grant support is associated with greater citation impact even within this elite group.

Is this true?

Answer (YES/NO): YES